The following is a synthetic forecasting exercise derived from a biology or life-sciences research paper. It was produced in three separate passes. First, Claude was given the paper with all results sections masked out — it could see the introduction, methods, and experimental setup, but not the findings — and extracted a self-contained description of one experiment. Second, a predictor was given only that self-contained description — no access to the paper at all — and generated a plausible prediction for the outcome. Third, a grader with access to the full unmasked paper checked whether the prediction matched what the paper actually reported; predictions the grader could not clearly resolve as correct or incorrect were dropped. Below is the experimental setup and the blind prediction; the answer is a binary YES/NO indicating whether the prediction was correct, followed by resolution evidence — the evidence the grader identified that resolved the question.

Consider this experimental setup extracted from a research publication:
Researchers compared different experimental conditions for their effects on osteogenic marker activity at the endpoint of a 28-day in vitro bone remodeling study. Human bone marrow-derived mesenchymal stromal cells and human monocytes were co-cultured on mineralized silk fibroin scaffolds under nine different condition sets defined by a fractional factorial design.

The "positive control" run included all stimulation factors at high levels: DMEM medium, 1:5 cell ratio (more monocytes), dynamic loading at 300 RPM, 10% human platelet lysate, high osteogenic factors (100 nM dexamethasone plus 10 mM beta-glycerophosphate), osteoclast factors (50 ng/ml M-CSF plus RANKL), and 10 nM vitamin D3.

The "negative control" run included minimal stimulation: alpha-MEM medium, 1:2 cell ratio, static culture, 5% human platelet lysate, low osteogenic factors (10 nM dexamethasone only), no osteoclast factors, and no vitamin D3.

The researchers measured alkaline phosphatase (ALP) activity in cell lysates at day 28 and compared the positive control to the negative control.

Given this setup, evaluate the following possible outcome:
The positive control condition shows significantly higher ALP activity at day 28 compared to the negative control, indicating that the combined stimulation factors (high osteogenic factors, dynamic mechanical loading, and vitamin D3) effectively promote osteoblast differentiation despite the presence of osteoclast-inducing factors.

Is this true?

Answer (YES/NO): YES